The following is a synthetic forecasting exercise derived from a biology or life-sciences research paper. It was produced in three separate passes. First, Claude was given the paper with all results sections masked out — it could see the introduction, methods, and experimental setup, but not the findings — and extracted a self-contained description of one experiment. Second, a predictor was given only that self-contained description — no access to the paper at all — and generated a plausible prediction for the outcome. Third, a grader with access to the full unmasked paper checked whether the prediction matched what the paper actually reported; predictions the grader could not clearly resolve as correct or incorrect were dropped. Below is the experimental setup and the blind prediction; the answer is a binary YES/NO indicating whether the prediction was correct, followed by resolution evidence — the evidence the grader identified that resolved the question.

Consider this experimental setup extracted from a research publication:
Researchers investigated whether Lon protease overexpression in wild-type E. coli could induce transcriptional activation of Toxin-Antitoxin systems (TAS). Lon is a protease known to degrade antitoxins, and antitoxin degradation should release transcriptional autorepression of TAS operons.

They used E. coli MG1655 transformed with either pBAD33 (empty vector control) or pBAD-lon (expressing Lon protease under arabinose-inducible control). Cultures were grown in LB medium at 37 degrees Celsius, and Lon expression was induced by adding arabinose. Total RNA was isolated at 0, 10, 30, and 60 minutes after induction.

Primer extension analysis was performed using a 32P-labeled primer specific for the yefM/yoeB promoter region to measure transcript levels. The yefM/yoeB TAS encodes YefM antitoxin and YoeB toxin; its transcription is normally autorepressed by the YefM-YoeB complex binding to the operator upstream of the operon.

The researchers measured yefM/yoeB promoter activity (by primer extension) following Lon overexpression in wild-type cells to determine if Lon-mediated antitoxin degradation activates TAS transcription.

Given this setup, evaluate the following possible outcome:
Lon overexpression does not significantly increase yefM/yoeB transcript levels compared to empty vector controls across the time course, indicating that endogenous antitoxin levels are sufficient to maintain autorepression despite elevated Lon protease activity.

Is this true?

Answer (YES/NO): NO